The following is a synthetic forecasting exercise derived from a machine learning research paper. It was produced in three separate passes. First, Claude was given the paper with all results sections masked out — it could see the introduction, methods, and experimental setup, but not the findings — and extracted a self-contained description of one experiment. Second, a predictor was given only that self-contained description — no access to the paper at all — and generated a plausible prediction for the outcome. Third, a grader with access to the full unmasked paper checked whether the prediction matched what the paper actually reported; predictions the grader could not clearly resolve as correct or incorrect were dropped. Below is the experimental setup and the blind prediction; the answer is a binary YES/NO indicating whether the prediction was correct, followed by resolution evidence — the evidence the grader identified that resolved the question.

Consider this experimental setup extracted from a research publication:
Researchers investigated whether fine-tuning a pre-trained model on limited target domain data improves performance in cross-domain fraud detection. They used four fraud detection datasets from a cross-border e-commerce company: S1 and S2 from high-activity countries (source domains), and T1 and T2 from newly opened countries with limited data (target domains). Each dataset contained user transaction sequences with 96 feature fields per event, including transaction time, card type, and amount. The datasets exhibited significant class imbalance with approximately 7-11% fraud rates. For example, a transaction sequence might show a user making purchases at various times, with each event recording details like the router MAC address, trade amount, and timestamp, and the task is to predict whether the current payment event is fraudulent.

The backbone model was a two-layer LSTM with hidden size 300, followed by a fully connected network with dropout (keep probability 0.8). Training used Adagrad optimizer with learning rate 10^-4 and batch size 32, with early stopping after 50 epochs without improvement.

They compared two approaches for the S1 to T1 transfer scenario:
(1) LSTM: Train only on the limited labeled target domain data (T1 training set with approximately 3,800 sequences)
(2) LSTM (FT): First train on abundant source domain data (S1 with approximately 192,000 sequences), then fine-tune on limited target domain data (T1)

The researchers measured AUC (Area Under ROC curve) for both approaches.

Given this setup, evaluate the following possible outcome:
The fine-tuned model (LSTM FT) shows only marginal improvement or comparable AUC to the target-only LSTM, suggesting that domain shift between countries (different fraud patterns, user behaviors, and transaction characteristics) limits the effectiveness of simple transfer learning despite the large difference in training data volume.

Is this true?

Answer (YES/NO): NO